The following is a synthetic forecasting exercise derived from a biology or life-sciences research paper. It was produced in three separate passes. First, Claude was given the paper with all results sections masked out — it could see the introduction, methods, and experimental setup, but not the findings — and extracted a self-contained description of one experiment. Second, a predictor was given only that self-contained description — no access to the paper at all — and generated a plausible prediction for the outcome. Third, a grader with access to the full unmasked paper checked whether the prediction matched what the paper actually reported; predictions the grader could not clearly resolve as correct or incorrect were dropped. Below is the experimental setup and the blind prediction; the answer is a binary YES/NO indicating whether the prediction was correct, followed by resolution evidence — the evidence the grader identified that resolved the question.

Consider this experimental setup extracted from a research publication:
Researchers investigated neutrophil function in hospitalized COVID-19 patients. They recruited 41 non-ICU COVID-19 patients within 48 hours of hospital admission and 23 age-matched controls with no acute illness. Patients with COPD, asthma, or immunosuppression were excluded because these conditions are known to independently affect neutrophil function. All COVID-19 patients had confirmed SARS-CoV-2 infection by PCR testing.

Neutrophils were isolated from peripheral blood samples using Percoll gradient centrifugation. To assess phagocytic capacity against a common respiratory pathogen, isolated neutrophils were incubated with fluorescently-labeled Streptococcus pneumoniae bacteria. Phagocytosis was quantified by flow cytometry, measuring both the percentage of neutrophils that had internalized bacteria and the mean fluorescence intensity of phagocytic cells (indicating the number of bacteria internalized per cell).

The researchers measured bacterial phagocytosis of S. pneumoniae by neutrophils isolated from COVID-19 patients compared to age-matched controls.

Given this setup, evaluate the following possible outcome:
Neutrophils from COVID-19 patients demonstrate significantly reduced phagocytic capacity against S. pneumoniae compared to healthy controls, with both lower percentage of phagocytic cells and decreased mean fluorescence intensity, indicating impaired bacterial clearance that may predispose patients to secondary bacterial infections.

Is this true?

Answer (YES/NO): NO